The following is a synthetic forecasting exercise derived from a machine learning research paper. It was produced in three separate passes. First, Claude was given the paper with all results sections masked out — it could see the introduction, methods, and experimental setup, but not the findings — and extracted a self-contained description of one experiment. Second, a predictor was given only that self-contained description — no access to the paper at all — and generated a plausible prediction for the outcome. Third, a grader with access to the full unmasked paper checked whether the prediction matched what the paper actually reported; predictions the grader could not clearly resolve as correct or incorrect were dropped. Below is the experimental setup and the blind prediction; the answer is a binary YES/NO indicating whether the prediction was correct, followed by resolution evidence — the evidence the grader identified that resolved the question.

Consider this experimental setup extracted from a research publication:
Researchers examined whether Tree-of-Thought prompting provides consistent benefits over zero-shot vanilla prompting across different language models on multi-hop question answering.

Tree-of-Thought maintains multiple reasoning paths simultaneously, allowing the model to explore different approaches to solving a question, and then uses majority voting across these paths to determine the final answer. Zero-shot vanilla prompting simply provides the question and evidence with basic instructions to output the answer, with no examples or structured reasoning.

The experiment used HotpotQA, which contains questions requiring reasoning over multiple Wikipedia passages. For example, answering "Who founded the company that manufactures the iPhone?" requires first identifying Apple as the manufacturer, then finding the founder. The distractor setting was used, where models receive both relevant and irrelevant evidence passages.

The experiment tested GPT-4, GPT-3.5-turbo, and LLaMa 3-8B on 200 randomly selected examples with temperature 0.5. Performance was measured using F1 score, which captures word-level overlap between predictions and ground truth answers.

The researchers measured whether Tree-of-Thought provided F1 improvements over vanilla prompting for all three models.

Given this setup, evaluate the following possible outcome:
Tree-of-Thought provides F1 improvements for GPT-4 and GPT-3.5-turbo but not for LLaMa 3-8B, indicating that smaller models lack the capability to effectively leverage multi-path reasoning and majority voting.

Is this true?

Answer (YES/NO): YES